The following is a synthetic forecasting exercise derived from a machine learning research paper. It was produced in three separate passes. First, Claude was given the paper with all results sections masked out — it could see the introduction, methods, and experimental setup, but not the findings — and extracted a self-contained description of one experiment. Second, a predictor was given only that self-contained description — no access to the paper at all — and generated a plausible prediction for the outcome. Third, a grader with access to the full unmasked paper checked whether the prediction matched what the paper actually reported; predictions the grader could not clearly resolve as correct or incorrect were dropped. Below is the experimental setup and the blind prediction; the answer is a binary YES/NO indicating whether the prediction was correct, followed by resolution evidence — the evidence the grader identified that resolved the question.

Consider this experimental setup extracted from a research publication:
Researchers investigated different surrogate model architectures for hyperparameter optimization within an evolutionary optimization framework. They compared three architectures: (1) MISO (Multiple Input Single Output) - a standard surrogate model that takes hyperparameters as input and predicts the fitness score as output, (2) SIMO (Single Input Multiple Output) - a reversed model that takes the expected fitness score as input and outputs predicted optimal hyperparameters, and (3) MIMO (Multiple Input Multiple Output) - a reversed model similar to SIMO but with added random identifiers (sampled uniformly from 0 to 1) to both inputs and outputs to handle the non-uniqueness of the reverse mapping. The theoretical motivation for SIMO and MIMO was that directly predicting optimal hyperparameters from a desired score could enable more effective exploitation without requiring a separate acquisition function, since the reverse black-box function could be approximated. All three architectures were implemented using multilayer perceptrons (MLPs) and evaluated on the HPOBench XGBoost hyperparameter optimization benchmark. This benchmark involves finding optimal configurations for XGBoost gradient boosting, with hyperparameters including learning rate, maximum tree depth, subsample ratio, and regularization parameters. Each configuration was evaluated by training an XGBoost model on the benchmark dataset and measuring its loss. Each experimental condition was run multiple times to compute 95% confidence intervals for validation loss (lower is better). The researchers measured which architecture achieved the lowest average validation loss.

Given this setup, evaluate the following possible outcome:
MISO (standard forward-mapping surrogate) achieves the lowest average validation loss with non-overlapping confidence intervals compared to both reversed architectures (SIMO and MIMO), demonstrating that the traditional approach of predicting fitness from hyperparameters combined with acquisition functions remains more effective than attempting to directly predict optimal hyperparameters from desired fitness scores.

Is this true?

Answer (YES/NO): NO